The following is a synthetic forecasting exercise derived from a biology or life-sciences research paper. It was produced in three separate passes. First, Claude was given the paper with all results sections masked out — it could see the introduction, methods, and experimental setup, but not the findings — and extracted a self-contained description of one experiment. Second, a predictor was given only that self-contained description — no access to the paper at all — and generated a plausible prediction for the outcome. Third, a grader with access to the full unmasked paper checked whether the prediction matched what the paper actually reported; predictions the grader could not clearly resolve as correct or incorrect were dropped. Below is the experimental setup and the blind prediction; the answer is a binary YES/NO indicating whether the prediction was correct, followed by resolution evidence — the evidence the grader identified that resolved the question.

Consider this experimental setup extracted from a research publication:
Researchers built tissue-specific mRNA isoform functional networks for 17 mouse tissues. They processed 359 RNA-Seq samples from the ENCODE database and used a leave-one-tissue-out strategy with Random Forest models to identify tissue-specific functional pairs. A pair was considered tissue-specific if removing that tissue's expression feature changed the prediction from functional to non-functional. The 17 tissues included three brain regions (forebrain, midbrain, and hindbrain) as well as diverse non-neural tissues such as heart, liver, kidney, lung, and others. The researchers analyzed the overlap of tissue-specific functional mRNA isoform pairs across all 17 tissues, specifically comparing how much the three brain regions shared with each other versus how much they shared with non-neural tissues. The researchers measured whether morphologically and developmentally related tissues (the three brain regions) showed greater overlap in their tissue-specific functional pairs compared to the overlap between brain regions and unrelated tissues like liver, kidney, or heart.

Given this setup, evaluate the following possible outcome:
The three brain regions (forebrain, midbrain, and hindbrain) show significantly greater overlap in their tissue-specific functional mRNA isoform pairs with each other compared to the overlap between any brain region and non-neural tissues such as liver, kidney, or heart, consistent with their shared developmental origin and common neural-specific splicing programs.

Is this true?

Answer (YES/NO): NO